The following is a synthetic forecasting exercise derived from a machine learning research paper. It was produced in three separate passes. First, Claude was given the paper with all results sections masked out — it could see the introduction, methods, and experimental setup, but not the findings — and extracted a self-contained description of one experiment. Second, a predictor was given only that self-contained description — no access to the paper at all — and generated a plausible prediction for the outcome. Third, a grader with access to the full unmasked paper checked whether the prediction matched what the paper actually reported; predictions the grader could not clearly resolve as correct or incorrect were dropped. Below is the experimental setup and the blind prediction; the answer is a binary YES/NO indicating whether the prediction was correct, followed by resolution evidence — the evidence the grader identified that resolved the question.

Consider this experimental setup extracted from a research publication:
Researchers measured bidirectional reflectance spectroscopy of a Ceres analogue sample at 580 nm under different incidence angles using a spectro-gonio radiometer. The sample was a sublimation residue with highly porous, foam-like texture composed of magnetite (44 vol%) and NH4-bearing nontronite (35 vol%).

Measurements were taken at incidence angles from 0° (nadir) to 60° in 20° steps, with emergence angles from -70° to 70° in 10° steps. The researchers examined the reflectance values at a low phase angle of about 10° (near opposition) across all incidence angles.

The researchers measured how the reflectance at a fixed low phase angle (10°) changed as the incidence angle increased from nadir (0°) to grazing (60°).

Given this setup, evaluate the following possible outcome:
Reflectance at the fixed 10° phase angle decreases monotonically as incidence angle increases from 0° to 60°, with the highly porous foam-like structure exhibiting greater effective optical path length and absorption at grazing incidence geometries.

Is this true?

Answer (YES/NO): NO